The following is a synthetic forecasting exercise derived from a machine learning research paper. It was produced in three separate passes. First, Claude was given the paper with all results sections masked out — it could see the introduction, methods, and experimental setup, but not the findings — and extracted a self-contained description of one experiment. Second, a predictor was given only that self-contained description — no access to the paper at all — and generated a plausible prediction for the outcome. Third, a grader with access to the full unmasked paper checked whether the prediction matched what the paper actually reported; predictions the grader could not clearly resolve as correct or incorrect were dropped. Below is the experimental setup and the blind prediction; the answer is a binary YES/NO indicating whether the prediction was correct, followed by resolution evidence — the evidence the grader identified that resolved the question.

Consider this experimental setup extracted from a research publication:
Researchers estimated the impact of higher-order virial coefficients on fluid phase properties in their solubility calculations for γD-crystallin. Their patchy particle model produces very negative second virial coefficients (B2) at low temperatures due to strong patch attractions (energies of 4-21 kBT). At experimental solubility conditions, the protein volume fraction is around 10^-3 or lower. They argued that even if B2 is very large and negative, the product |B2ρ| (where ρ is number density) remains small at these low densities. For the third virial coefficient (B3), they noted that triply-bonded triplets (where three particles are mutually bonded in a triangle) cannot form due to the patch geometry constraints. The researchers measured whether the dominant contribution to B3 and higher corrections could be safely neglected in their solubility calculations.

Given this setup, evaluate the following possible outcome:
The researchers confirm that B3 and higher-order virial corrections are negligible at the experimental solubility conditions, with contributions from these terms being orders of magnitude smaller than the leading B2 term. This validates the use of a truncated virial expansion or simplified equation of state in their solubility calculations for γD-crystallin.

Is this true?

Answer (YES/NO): YES